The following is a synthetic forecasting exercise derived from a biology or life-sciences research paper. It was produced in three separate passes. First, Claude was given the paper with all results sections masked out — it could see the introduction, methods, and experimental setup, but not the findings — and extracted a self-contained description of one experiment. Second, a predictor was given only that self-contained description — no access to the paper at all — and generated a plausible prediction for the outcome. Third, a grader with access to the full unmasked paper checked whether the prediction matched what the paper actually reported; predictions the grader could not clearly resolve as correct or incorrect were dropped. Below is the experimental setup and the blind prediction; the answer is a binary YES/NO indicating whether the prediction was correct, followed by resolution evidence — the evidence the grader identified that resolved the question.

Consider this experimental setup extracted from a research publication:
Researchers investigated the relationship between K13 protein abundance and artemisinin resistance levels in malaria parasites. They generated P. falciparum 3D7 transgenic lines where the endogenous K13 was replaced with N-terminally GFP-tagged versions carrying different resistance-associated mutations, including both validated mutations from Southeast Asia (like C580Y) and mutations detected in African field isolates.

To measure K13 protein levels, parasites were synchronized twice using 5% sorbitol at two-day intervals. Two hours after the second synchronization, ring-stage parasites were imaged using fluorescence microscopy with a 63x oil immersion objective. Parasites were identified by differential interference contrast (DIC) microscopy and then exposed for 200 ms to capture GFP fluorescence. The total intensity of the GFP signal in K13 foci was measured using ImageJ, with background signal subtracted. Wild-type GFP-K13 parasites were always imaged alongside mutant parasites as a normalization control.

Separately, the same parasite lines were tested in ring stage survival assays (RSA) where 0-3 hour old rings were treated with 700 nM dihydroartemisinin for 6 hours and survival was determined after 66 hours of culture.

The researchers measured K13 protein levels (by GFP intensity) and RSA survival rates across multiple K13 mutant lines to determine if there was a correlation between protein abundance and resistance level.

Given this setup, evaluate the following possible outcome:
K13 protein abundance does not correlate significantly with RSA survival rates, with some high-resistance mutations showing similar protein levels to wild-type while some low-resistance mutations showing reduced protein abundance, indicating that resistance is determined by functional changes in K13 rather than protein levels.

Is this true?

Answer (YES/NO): NO